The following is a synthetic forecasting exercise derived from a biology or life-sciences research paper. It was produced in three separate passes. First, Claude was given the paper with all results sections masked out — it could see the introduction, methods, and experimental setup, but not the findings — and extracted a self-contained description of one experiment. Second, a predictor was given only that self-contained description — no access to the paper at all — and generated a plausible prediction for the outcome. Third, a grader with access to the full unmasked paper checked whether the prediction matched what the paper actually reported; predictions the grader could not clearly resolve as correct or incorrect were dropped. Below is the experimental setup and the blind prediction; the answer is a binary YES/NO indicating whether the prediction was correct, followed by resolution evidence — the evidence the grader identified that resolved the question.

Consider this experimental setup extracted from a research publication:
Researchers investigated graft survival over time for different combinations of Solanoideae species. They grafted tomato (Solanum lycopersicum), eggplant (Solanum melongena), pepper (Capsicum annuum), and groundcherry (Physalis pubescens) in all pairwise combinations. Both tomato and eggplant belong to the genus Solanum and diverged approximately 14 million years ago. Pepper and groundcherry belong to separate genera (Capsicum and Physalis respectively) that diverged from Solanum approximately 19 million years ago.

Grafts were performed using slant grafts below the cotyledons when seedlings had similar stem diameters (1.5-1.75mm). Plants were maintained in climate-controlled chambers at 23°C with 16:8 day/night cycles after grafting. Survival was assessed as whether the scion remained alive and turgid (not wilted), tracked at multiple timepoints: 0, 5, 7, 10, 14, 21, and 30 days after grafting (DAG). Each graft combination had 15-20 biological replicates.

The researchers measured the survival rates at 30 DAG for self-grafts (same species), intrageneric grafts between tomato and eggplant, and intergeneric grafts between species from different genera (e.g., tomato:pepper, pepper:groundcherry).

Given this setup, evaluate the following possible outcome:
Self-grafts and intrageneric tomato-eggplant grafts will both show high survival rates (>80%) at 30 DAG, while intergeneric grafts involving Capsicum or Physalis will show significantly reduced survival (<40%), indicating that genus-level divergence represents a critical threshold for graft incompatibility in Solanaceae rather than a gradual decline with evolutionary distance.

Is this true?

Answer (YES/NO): NO